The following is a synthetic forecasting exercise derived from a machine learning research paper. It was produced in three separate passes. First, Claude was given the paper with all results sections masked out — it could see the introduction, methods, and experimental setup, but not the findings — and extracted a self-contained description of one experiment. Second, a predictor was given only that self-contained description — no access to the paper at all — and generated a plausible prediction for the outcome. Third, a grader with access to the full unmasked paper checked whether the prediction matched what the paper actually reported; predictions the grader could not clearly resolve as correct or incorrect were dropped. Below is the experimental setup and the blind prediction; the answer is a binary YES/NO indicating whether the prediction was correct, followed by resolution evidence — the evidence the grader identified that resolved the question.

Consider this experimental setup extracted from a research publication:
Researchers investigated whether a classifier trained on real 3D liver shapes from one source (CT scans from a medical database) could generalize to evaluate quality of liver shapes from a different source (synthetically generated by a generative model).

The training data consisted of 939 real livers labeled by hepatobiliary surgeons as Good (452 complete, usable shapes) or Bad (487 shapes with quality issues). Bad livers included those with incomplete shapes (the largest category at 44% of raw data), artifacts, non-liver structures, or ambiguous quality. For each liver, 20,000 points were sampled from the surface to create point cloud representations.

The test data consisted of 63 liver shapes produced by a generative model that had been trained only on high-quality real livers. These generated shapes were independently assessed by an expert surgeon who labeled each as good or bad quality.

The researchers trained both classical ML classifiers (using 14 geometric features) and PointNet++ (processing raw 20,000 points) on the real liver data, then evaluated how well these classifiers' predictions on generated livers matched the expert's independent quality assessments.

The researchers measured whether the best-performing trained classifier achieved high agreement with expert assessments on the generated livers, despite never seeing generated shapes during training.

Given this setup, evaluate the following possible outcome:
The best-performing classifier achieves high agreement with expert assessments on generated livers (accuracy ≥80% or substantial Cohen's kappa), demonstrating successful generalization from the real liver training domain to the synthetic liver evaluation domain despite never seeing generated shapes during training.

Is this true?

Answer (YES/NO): YES